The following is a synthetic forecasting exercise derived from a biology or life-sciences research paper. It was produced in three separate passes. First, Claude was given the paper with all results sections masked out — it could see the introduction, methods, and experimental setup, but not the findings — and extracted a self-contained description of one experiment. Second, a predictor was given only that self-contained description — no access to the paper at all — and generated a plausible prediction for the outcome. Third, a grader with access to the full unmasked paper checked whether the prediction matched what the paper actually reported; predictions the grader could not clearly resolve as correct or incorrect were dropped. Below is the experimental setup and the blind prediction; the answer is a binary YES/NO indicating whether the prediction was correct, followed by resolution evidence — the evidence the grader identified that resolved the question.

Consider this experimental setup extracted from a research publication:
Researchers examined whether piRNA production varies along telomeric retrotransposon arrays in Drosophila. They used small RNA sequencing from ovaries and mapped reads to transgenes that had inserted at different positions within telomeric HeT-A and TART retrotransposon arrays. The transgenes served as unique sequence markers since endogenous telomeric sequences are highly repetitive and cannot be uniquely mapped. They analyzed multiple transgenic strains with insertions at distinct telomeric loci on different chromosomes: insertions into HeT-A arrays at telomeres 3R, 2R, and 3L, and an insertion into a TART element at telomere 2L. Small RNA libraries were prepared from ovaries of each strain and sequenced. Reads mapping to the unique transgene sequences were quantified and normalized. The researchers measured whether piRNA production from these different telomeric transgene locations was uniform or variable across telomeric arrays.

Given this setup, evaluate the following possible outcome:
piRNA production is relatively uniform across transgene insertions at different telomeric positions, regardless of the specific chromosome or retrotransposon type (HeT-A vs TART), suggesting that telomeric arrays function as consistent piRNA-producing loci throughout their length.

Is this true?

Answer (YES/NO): NO